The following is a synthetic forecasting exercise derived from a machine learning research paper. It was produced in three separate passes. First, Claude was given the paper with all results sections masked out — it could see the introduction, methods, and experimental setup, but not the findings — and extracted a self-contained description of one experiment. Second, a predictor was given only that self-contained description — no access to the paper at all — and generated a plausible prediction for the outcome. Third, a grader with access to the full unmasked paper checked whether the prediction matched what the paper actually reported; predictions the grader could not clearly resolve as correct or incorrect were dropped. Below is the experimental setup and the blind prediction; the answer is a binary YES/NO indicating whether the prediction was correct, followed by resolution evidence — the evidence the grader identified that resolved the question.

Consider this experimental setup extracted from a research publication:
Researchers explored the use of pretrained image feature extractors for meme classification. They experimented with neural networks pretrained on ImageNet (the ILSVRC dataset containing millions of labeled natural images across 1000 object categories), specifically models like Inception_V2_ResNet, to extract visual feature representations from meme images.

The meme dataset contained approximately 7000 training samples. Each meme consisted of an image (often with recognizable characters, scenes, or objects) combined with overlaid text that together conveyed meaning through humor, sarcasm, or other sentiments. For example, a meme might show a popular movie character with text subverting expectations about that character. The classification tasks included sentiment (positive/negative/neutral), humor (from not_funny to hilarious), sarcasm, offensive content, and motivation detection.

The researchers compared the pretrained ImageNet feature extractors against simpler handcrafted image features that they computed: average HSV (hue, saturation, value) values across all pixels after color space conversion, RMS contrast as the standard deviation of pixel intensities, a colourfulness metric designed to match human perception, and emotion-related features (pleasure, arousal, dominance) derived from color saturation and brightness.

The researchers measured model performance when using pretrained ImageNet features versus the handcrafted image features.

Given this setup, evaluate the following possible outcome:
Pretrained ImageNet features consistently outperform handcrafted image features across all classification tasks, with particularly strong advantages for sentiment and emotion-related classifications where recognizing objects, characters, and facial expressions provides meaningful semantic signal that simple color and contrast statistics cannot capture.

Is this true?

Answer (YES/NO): NO